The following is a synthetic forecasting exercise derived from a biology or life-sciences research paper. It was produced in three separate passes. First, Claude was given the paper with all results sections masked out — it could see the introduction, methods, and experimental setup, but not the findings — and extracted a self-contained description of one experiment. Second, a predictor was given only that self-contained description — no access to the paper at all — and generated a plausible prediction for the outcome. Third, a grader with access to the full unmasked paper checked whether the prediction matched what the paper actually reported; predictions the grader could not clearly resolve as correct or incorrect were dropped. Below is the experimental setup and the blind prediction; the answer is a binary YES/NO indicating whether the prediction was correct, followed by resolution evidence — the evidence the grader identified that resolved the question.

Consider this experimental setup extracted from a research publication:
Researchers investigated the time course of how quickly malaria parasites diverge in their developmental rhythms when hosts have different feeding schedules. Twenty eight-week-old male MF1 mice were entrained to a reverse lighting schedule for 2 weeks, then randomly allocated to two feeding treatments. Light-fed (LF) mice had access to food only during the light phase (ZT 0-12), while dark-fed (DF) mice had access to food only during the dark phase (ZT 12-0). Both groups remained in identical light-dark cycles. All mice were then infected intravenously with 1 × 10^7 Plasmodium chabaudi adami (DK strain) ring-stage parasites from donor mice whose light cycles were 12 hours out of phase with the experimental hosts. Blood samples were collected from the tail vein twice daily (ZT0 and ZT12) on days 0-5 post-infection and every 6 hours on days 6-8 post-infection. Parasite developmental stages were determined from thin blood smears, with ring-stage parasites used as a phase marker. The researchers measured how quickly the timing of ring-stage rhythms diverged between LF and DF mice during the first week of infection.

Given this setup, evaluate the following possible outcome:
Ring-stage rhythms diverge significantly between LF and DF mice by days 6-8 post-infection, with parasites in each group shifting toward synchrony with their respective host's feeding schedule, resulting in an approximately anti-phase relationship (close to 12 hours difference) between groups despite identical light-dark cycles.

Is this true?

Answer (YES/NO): YES